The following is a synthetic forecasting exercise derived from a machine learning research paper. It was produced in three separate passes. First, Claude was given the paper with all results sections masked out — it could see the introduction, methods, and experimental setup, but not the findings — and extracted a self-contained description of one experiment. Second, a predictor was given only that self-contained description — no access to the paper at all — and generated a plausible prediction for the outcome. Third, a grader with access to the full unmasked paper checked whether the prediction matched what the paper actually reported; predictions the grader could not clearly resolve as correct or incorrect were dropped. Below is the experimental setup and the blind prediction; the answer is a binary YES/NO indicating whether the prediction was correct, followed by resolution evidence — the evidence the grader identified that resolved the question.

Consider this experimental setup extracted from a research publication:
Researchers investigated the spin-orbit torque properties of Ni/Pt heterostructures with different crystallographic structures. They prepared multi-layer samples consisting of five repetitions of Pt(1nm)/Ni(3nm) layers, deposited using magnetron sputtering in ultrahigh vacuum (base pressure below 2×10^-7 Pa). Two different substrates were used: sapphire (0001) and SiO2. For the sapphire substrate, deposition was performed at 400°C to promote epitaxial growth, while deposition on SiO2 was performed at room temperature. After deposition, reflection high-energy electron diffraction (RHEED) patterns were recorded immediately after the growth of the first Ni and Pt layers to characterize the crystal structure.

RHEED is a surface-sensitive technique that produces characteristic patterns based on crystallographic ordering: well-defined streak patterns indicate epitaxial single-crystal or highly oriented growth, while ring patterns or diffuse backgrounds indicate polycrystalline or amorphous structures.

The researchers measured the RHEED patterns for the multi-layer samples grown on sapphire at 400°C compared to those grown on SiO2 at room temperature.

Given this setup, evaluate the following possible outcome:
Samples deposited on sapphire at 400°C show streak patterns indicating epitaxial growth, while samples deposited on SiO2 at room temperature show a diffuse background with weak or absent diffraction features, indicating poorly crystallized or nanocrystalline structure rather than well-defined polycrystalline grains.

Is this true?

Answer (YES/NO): NO